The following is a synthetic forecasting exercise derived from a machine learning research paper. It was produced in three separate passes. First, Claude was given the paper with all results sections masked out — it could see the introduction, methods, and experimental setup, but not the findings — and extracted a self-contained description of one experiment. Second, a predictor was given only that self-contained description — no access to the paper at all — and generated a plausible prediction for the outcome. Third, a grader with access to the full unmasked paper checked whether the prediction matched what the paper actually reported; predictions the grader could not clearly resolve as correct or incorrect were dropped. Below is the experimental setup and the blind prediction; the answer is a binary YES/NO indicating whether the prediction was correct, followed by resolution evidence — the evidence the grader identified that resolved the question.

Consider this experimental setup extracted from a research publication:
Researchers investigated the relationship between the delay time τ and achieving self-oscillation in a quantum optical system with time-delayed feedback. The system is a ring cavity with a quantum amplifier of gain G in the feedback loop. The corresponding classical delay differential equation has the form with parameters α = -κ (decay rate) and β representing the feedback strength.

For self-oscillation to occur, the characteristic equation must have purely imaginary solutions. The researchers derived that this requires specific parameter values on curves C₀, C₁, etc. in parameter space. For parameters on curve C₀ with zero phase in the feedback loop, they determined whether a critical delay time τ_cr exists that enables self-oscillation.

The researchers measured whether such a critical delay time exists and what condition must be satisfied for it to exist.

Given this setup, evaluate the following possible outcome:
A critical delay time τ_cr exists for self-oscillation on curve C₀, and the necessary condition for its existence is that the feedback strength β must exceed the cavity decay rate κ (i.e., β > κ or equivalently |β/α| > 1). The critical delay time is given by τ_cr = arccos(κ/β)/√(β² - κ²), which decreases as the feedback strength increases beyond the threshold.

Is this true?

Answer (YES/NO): NO